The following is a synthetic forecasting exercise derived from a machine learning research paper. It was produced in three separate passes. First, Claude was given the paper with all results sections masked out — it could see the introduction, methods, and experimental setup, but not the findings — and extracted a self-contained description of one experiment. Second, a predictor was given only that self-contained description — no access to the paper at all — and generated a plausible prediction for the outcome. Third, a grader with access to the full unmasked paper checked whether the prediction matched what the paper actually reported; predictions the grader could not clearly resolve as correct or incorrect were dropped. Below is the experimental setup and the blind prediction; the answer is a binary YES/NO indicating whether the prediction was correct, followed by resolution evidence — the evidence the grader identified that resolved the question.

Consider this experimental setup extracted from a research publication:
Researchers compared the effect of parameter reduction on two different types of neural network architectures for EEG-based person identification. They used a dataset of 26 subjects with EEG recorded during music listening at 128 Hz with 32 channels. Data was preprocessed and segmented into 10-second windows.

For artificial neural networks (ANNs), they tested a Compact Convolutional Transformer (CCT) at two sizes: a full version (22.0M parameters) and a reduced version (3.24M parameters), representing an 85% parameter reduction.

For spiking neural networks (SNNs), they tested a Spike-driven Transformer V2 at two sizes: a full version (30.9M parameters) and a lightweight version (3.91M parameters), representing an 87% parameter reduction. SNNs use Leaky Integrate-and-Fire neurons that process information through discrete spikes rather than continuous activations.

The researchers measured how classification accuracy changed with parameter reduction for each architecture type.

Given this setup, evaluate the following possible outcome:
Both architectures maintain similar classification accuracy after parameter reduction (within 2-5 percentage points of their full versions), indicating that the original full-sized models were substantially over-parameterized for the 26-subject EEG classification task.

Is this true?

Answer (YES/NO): NO